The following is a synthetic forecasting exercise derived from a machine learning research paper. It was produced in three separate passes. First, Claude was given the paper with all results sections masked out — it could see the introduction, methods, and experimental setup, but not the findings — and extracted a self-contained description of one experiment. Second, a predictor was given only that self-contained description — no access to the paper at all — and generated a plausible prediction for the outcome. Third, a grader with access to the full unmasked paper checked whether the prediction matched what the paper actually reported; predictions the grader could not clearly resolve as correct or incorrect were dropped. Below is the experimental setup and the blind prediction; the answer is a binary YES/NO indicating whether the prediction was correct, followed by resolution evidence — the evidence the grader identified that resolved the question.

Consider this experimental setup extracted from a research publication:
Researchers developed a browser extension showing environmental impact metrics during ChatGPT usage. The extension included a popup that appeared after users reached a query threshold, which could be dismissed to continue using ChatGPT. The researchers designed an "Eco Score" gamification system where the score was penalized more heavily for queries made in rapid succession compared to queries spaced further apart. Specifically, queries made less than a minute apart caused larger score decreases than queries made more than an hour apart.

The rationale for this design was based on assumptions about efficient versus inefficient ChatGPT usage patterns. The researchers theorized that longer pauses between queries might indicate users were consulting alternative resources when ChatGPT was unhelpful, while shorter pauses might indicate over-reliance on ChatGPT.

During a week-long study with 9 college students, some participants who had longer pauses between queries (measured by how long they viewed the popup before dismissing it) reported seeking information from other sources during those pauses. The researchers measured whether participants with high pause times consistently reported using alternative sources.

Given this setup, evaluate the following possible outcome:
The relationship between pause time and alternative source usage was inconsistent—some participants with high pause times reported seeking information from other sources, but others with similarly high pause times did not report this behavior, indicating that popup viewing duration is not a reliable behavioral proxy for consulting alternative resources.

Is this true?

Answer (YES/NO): YES